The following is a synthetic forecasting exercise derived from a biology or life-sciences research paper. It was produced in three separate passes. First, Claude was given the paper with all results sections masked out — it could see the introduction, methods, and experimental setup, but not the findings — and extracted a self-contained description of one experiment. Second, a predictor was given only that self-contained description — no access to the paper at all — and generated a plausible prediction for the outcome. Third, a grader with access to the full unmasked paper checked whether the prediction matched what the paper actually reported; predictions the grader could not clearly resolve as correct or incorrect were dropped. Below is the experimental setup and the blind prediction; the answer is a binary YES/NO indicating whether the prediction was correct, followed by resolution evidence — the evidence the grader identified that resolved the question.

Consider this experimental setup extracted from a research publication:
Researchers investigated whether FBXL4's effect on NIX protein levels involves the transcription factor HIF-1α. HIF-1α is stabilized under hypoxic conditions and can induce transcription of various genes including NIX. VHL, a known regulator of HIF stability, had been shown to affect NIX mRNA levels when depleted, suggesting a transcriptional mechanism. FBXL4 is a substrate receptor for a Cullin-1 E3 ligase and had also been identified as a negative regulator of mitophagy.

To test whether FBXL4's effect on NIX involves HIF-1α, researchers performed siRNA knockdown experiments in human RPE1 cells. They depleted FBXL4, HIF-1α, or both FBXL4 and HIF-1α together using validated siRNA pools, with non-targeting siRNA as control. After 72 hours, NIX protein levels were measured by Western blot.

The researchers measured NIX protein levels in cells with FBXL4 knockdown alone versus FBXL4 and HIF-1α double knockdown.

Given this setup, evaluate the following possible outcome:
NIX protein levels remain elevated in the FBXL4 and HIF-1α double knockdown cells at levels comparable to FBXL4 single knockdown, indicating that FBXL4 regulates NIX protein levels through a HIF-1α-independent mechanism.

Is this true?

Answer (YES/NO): YES